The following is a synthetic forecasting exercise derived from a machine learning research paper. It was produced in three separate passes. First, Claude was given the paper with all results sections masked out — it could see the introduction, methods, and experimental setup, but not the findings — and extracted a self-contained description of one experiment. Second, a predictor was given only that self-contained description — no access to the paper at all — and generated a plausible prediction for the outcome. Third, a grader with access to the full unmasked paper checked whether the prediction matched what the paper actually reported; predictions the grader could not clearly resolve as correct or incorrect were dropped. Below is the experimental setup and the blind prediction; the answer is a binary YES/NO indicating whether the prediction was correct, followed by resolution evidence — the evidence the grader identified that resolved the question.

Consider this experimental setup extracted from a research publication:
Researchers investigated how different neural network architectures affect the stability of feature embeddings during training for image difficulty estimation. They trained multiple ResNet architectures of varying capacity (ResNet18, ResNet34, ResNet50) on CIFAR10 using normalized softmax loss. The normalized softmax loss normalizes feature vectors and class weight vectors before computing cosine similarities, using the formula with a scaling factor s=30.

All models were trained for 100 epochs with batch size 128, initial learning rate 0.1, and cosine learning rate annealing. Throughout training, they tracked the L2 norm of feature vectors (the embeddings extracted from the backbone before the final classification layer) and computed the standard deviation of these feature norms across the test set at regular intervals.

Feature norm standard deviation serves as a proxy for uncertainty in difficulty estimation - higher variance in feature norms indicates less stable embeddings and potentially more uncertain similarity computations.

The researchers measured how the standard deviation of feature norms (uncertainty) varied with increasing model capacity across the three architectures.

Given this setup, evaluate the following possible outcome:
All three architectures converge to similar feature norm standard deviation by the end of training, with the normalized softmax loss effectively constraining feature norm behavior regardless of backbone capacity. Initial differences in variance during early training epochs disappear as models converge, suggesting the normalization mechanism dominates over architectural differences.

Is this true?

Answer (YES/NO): NO